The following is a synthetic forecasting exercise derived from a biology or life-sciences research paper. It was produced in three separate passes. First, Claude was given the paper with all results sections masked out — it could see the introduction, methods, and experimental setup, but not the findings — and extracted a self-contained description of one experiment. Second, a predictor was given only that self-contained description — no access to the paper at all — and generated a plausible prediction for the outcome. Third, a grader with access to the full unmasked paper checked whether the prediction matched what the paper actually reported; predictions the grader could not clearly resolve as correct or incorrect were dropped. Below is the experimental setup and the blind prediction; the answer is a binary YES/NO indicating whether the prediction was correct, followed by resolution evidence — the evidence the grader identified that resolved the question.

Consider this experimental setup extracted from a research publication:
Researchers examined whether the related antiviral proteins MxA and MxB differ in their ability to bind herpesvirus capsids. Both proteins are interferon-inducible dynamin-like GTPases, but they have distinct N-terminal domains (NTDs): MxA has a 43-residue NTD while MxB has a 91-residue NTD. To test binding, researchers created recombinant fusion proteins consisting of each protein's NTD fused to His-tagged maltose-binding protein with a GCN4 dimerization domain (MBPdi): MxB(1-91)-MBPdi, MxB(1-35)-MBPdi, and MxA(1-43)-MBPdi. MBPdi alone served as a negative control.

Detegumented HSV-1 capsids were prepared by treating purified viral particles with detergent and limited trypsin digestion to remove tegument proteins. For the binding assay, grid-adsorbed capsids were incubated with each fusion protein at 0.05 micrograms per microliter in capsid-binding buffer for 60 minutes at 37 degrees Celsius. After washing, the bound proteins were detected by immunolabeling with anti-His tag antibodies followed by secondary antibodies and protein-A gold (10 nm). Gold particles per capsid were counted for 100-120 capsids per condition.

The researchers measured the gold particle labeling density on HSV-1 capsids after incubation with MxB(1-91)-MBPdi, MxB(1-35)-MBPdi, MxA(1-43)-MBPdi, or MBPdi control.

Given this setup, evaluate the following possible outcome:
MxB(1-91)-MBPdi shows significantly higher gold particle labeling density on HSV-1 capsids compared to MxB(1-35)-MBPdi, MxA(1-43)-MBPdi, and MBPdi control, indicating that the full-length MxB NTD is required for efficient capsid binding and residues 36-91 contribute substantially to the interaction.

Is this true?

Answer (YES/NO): YES